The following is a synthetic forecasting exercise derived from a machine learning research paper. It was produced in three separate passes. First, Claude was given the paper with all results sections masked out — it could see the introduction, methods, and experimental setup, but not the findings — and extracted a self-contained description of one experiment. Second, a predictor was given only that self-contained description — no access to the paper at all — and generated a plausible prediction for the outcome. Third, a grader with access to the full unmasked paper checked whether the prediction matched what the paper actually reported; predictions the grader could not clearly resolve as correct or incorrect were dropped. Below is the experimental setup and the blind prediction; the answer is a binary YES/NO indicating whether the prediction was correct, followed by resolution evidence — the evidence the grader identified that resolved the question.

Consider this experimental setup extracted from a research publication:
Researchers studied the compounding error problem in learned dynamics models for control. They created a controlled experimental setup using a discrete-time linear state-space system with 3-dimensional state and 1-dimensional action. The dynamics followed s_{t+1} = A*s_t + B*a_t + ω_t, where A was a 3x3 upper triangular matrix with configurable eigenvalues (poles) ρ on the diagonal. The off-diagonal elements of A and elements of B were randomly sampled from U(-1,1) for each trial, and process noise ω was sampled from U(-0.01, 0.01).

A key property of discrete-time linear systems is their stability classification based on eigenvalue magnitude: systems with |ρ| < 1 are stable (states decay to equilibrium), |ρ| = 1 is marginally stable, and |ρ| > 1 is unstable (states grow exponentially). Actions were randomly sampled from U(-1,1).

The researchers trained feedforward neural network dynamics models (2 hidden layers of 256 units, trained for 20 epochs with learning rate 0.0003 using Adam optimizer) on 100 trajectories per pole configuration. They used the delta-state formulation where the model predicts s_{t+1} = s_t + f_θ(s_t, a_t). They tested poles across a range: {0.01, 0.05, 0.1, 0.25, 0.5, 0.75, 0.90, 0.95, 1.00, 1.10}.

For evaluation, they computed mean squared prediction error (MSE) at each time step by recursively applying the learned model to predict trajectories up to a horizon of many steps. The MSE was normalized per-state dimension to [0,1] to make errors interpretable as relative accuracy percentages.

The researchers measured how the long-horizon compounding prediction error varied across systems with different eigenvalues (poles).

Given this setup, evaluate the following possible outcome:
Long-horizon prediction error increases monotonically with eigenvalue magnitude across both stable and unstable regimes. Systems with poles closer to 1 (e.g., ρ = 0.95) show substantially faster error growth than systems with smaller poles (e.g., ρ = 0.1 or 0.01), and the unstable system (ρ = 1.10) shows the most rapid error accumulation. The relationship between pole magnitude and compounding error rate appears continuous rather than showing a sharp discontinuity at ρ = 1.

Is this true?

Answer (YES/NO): NO